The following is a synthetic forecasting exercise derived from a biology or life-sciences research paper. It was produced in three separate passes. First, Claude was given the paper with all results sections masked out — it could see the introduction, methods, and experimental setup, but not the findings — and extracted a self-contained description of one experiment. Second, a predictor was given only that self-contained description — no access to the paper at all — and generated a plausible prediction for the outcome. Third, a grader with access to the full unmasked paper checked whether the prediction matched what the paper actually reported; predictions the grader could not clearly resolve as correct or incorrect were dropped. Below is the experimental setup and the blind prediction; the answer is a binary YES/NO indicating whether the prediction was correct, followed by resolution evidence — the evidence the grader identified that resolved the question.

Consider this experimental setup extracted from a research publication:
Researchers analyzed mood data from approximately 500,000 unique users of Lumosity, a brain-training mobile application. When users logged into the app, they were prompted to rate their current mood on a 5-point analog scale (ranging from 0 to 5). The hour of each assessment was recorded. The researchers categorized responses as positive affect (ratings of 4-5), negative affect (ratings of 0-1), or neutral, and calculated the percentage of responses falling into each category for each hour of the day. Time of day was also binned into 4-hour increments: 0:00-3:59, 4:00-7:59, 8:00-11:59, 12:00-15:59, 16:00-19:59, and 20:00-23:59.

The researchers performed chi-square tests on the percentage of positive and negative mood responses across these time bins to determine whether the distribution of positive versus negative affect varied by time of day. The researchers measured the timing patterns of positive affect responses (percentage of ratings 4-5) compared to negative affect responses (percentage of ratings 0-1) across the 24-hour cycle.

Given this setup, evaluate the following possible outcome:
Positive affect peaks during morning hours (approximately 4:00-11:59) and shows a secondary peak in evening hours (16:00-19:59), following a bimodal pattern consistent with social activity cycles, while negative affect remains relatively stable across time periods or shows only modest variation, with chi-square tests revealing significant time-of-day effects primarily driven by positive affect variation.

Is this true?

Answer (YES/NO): NO